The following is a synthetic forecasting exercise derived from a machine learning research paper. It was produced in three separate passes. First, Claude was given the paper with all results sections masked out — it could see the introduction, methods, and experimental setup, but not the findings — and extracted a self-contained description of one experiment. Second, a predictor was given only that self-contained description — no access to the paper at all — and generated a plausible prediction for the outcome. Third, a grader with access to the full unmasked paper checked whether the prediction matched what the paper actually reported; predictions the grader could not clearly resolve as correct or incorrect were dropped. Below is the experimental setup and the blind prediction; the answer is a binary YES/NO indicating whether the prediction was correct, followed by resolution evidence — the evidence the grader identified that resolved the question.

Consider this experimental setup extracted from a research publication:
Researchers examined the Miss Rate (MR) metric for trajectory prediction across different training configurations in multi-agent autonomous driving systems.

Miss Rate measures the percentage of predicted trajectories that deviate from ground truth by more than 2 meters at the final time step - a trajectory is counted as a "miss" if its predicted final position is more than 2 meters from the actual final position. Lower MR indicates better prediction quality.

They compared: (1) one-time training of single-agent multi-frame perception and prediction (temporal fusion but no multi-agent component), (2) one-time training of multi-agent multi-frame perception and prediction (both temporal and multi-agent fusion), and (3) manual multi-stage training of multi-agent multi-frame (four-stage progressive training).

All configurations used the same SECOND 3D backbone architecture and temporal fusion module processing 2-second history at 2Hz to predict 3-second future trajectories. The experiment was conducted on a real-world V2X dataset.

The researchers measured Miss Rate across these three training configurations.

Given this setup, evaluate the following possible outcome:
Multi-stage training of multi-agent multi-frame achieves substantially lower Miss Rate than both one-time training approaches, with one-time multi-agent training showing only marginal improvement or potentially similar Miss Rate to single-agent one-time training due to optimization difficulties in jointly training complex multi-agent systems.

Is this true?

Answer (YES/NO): NO